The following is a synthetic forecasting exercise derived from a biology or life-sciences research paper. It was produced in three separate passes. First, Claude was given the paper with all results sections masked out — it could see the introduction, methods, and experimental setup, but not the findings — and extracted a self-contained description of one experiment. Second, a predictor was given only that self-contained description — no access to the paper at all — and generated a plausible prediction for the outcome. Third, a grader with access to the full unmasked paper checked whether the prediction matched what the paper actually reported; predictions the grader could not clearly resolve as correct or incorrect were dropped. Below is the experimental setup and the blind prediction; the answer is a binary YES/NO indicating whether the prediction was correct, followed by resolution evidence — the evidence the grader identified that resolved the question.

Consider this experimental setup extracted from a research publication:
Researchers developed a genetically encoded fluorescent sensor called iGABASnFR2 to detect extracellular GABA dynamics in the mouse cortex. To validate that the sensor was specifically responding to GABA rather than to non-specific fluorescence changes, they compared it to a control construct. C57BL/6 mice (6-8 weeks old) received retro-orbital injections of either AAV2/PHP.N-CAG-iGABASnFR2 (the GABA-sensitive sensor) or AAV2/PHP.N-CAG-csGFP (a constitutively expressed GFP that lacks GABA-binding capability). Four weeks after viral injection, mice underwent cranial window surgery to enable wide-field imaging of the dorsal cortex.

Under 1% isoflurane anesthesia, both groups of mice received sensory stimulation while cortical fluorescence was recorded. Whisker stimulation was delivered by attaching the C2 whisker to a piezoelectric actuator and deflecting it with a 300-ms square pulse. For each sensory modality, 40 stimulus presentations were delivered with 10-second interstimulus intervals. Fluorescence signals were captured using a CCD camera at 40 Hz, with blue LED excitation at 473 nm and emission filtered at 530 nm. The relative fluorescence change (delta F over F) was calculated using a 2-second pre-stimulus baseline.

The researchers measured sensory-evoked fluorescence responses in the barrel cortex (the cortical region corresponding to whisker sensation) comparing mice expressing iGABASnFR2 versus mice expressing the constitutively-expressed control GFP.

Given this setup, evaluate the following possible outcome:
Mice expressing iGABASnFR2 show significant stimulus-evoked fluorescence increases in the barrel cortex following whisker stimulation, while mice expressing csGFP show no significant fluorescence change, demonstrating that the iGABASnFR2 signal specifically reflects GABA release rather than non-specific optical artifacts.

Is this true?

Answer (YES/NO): YES